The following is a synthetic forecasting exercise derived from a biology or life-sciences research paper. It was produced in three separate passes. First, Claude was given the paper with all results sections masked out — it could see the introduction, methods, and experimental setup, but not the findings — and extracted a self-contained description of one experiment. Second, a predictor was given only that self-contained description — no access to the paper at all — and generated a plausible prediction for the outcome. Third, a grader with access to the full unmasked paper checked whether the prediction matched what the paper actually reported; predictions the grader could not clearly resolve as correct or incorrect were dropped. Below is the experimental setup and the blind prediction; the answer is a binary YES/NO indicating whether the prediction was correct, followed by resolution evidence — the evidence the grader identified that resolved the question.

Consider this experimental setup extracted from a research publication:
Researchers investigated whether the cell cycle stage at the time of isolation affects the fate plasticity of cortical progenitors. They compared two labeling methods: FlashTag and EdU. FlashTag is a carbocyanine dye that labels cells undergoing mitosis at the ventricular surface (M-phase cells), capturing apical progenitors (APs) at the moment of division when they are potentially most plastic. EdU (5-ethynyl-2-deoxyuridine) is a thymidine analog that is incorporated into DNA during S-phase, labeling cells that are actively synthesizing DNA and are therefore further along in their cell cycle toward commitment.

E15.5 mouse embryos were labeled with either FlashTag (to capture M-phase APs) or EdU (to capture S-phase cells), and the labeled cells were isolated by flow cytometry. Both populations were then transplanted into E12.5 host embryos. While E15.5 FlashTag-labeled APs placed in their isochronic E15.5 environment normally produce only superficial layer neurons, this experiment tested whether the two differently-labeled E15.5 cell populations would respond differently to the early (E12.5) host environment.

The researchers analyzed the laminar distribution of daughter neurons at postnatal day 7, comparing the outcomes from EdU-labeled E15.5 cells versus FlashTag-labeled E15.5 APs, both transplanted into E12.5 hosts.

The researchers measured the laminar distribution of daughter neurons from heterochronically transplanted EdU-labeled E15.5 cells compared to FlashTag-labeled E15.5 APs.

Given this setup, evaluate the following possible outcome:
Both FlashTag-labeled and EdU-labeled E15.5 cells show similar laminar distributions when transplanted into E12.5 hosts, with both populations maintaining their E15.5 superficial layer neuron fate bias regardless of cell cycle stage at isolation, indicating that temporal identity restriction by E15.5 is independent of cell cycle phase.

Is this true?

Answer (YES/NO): NO